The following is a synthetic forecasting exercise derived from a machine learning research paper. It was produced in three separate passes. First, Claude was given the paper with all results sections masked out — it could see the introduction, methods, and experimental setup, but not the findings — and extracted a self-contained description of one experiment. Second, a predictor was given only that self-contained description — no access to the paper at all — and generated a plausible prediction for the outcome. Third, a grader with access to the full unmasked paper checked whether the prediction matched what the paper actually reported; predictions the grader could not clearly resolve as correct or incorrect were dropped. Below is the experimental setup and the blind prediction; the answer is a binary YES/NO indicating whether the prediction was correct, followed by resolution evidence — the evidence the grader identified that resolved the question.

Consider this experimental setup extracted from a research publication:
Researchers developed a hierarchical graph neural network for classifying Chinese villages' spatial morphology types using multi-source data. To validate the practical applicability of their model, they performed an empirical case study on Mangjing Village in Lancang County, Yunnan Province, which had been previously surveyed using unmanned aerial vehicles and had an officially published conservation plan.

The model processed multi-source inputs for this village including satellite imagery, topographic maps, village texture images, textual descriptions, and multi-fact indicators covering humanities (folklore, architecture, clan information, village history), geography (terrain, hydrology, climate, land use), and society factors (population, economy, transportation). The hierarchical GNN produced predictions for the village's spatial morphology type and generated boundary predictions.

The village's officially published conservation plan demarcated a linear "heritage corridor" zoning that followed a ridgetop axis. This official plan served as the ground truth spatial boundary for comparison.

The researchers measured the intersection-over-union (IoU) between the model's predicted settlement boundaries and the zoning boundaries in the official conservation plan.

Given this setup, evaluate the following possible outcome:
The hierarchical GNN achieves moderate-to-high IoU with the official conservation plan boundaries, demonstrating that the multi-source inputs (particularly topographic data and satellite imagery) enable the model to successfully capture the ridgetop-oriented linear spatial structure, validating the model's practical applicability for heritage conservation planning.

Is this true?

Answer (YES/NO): YES